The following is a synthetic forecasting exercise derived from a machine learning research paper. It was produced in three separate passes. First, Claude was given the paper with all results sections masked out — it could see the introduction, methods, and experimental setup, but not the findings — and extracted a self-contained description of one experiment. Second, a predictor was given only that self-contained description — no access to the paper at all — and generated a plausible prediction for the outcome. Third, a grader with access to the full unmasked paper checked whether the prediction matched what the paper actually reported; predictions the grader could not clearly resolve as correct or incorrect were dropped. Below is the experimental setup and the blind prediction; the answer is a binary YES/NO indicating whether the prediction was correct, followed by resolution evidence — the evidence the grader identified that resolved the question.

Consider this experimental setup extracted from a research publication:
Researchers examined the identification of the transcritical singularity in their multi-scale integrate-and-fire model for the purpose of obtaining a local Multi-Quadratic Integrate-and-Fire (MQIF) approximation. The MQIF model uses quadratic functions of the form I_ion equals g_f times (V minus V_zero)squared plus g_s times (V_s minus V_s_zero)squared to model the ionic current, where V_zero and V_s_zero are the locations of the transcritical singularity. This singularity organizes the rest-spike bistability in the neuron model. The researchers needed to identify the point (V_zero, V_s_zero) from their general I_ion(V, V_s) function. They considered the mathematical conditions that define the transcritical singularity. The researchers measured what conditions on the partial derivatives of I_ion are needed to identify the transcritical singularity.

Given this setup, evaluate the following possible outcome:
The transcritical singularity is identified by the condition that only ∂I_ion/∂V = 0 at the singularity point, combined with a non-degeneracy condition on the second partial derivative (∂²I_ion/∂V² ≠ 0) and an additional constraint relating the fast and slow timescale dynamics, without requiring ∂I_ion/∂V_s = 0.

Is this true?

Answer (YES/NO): NO